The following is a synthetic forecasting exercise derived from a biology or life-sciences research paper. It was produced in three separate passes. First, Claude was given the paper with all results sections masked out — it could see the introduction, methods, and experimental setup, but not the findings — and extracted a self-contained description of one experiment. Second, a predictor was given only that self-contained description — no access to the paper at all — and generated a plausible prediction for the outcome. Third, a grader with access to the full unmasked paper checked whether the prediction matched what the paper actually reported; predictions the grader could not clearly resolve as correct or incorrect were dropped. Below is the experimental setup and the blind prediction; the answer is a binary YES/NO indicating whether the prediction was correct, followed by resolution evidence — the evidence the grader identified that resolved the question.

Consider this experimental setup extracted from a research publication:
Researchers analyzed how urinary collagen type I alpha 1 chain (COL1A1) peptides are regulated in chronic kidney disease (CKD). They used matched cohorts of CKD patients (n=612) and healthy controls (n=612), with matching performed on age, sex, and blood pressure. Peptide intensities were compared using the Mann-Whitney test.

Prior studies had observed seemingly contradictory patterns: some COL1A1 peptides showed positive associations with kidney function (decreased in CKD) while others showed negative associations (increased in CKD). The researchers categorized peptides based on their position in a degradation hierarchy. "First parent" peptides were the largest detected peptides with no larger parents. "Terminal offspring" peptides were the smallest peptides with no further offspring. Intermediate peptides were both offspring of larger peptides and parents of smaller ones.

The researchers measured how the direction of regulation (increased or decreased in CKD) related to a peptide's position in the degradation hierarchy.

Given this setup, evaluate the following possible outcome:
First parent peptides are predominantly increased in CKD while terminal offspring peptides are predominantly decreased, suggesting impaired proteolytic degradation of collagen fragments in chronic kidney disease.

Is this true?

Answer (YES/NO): NO